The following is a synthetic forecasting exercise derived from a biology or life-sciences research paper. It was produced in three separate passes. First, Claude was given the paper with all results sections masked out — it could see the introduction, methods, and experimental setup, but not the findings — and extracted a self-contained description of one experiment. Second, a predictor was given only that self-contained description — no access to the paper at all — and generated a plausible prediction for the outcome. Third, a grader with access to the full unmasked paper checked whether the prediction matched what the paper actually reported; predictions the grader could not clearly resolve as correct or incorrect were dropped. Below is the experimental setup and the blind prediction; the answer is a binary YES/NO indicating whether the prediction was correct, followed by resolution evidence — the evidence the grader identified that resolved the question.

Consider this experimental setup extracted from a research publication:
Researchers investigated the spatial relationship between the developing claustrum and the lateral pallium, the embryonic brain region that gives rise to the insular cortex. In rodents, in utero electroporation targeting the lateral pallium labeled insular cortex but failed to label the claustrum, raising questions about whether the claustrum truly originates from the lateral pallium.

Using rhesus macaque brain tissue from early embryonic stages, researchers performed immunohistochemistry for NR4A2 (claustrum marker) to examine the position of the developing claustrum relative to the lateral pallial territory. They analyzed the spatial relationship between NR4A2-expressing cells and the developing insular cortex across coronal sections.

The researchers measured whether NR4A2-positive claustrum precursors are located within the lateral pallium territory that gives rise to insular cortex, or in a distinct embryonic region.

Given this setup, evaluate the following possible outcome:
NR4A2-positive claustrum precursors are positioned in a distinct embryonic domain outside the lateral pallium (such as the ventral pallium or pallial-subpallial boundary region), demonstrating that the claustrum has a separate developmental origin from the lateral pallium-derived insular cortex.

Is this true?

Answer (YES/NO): NO